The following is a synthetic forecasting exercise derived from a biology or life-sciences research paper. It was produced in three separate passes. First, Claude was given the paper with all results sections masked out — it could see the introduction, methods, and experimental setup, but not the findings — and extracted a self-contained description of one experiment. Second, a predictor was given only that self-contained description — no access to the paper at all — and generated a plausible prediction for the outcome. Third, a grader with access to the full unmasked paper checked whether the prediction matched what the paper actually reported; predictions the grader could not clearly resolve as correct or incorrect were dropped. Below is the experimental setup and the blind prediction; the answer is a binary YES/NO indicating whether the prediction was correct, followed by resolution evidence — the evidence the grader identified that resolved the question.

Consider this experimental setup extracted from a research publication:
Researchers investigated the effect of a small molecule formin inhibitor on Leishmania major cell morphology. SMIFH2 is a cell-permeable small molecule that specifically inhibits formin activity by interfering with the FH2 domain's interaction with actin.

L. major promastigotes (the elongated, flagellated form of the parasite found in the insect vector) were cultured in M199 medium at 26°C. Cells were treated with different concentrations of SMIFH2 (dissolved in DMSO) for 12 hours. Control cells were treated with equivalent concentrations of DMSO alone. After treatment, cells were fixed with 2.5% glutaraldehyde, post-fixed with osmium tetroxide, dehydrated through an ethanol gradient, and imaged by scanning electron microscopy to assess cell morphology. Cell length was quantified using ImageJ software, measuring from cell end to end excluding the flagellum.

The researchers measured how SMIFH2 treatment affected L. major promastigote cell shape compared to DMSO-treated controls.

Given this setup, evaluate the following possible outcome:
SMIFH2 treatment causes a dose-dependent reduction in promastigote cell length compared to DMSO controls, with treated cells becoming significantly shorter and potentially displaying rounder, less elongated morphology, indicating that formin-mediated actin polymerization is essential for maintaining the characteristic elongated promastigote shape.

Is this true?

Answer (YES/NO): YES